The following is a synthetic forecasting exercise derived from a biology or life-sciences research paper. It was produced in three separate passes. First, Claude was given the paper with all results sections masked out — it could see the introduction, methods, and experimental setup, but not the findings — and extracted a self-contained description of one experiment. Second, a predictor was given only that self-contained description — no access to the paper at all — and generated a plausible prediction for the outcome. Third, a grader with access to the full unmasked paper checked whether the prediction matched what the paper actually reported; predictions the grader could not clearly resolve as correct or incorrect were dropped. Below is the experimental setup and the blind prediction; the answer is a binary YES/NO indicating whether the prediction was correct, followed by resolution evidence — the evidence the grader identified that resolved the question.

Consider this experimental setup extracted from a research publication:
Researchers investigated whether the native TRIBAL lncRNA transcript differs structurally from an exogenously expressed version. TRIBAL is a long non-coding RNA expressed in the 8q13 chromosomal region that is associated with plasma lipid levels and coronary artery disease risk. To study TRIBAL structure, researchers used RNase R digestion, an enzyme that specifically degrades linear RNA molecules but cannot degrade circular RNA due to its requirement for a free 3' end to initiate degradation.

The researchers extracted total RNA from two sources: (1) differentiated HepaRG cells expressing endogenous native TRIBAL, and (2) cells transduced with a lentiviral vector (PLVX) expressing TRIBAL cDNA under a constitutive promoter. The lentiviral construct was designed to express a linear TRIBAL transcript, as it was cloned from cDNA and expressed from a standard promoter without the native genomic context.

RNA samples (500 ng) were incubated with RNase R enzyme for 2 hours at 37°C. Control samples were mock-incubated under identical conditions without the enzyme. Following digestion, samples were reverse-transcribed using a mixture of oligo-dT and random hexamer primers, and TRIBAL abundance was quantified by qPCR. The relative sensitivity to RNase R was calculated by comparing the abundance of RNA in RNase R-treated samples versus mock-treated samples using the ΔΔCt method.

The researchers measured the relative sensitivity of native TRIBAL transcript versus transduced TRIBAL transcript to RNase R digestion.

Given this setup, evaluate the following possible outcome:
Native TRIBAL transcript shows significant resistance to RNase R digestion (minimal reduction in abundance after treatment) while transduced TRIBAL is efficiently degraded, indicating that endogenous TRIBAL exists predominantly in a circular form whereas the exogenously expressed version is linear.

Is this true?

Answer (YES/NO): NO